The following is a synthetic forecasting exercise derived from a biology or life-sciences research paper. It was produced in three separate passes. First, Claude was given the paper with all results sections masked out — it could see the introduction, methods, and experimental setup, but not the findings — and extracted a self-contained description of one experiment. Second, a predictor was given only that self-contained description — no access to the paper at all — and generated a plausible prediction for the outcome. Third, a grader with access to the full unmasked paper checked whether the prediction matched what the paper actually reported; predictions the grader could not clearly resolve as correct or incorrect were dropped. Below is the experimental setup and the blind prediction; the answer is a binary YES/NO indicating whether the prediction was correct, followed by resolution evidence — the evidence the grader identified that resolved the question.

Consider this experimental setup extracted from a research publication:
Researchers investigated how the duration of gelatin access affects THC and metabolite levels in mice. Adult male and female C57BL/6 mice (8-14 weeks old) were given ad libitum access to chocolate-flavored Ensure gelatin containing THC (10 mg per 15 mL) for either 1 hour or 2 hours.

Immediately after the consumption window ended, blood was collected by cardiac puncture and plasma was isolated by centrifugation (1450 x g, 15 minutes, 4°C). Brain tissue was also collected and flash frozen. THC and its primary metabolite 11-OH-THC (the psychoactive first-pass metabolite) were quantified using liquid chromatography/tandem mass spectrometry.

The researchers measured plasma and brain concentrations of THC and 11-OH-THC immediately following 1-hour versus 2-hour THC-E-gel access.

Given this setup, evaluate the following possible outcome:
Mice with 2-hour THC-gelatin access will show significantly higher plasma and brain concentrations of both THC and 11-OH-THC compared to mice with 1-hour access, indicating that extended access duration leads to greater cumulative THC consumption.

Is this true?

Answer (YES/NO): NO